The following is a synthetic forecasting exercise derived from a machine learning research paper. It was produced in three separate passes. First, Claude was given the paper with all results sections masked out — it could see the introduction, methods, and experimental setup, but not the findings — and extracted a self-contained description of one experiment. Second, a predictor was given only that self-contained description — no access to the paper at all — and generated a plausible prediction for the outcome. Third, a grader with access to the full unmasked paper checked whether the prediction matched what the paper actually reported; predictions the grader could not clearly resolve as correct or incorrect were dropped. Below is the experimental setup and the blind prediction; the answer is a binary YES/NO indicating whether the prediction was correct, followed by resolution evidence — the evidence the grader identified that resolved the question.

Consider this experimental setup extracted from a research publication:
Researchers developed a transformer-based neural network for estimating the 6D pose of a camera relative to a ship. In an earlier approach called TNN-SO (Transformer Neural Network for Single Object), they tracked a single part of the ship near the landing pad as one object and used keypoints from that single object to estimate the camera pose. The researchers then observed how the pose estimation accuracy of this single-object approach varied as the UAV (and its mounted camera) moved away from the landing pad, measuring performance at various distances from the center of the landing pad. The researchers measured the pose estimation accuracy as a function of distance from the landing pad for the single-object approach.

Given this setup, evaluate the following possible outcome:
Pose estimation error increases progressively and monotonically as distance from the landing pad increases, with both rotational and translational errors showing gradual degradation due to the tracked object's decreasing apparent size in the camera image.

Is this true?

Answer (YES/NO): NO